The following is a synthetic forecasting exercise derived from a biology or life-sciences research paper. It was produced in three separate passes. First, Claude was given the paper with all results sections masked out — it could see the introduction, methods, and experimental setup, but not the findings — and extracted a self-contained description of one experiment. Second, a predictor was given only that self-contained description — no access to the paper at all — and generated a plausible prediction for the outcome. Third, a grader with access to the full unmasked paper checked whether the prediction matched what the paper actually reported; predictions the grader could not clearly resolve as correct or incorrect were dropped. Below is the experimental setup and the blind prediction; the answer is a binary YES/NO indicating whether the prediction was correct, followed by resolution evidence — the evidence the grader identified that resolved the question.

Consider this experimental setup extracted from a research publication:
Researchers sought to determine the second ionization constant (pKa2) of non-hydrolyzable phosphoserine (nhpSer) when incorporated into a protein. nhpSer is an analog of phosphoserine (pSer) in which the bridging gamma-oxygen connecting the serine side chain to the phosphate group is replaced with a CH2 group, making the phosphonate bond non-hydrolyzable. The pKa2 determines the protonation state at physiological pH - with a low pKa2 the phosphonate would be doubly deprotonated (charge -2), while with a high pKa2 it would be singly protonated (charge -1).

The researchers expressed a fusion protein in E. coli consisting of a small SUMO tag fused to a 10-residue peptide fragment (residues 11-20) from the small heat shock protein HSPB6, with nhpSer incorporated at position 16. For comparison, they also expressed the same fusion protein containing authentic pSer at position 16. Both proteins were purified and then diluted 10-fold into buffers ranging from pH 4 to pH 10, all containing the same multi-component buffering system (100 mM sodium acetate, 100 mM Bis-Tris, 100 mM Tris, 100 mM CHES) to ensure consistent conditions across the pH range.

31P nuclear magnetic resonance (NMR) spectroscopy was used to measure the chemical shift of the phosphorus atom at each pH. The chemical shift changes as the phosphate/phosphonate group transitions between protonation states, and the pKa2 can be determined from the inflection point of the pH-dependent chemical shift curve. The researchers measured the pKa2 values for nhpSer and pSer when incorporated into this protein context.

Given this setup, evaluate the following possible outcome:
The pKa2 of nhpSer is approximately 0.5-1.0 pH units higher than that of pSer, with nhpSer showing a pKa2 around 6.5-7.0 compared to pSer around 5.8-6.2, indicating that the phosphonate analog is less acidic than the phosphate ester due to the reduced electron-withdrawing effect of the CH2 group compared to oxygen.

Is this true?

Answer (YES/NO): NO